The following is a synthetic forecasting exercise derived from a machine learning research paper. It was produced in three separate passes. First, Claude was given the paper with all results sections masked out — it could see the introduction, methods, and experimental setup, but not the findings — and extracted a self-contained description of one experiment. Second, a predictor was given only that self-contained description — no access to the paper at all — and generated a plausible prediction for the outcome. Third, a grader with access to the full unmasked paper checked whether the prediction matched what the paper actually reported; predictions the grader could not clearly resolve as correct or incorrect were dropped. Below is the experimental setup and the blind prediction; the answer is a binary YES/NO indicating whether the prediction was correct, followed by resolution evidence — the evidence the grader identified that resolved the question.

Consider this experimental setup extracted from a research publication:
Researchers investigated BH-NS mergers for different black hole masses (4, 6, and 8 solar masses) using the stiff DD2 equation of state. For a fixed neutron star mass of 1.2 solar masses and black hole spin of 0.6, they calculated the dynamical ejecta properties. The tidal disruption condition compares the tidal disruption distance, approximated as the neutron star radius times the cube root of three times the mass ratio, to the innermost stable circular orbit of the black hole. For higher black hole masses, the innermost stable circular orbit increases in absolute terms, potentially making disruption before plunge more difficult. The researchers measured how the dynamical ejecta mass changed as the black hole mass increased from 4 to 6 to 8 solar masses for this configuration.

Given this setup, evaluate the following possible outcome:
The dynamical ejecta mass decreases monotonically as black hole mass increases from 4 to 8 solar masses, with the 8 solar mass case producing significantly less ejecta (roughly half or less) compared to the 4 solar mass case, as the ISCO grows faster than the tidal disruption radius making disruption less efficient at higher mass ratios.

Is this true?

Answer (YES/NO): YES